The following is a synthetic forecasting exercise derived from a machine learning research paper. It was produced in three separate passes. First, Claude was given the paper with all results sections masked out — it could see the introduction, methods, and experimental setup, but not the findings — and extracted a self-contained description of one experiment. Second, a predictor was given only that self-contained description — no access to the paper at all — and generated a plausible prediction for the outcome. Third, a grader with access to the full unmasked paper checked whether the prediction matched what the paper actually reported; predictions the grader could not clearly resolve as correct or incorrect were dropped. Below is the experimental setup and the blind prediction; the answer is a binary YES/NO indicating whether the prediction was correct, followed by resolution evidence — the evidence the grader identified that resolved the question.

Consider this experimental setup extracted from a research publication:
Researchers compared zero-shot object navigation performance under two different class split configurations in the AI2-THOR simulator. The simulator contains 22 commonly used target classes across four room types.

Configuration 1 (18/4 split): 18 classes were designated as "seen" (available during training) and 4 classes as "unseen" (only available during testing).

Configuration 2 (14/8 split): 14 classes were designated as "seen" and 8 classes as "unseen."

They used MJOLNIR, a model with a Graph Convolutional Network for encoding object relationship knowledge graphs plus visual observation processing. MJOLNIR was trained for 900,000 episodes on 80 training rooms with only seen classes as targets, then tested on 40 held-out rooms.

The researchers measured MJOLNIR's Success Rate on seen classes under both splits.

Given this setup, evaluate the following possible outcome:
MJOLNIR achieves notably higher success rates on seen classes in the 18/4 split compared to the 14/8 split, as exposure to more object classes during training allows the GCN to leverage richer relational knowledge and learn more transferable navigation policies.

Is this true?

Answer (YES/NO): NO